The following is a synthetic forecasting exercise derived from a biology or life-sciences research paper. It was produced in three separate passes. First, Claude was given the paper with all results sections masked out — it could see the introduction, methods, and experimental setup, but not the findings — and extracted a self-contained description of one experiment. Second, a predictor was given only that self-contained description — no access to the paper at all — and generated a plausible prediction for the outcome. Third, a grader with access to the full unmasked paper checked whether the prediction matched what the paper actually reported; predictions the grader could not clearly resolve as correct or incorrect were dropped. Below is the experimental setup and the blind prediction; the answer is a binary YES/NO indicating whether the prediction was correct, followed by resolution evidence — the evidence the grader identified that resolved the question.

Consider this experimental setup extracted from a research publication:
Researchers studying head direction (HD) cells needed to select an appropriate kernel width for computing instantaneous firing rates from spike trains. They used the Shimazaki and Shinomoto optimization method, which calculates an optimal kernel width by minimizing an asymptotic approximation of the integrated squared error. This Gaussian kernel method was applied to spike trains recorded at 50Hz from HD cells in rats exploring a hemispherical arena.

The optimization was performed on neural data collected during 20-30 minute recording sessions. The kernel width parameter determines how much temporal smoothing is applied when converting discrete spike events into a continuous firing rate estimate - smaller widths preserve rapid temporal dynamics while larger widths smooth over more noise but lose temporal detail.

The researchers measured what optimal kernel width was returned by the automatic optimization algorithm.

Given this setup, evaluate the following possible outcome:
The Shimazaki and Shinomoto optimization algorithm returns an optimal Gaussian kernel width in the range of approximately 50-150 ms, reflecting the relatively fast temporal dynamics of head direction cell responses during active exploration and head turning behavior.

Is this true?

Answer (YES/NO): NO